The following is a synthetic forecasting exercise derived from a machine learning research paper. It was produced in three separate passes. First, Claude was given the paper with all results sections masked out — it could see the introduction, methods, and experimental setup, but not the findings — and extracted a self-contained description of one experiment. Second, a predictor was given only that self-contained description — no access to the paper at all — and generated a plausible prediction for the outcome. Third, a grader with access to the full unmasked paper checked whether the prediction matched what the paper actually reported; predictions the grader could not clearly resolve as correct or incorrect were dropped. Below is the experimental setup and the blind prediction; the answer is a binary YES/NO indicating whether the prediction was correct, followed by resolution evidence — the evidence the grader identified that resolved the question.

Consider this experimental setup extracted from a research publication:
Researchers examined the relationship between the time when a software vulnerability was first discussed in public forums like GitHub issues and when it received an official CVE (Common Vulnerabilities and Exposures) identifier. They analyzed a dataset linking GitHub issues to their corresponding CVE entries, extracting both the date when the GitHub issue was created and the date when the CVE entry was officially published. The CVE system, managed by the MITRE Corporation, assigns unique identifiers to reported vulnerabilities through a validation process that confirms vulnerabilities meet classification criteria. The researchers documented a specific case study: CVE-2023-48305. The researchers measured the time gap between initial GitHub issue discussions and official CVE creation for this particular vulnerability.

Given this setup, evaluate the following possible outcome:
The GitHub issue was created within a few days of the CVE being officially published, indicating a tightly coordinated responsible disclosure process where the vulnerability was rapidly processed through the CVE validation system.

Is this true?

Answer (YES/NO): NO